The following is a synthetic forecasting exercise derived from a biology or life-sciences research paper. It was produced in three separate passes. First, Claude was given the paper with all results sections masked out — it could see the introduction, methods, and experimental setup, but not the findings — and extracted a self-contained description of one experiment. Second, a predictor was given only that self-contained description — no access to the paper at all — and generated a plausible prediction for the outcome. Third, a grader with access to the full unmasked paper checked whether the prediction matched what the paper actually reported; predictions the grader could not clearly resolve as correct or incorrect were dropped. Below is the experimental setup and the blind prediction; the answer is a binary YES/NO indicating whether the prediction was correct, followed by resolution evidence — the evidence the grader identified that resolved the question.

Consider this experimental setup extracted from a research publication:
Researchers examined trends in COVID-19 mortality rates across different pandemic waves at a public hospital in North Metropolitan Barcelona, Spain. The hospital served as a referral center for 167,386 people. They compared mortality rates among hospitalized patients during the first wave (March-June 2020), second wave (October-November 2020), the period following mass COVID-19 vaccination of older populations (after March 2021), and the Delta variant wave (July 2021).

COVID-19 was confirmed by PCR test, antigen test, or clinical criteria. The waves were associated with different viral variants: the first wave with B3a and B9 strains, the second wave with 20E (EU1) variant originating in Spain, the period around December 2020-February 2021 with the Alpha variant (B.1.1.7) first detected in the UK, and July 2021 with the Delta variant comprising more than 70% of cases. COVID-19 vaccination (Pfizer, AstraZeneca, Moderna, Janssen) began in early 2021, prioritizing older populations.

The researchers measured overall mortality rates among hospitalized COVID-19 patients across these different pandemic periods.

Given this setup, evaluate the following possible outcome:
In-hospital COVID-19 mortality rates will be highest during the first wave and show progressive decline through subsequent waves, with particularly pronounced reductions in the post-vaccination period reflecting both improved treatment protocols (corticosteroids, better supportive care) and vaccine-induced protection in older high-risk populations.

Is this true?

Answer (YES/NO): NO